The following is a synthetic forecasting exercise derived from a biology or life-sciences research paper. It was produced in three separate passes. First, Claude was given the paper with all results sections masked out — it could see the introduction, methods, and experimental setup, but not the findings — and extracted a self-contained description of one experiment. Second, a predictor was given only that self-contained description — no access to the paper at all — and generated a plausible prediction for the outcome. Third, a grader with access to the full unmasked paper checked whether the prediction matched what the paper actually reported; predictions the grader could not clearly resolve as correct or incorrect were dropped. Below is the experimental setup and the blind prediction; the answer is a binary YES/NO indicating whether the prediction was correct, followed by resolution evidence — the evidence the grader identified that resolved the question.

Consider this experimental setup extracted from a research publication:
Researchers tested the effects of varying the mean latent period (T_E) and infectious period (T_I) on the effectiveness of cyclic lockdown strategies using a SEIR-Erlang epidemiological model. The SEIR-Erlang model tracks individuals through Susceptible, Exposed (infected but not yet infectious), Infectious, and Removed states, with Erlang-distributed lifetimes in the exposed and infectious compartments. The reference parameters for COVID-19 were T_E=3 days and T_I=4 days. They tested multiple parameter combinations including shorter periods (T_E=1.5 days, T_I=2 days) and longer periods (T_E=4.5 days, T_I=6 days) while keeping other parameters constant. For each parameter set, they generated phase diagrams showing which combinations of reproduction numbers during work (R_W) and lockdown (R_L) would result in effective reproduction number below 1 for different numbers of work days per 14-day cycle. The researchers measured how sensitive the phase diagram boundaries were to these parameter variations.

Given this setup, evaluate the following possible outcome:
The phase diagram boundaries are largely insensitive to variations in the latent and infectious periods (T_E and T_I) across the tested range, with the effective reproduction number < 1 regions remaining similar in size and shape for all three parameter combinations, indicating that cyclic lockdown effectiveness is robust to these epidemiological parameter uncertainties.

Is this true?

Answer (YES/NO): YES